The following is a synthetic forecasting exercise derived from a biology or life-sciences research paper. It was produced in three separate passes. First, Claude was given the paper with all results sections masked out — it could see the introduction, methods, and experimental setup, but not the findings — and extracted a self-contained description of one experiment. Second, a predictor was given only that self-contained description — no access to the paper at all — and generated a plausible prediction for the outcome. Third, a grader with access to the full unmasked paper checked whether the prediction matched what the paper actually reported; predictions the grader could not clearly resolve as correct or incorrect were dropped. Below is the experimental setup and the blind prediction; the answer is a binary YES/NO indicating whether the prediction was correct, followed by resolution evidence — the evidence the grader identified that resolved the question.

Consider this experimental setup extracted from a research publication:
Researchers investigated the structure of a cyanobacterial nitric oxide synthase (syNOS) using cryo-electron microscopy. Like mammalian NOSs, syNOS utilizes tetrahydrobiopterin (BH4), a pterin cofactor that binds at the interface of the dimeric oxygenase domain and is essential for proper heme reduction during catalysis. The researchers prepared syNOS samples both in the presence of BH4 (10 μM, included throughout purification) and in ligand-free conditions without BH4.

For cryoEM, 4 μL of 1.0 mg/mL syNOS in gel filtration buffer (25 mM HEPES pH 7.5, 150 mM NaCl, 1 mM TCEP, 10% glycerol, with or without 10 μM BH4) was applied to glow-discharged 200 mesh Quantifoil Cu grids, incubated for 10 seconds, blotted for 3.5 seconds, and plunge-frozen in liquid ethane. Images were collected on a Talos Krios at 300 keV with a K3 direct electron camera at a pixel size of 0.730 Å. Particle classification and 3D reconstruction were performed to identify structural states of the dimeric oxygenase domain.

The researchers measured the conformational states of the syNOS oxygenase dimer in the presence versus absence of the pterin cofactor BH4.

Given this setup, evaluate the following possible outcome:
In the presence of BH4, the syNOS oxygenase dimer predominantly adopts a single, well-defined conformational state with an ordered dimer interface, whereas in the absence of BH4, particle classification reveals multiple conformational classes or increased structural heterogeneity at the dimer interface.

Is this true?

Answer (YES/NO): NO